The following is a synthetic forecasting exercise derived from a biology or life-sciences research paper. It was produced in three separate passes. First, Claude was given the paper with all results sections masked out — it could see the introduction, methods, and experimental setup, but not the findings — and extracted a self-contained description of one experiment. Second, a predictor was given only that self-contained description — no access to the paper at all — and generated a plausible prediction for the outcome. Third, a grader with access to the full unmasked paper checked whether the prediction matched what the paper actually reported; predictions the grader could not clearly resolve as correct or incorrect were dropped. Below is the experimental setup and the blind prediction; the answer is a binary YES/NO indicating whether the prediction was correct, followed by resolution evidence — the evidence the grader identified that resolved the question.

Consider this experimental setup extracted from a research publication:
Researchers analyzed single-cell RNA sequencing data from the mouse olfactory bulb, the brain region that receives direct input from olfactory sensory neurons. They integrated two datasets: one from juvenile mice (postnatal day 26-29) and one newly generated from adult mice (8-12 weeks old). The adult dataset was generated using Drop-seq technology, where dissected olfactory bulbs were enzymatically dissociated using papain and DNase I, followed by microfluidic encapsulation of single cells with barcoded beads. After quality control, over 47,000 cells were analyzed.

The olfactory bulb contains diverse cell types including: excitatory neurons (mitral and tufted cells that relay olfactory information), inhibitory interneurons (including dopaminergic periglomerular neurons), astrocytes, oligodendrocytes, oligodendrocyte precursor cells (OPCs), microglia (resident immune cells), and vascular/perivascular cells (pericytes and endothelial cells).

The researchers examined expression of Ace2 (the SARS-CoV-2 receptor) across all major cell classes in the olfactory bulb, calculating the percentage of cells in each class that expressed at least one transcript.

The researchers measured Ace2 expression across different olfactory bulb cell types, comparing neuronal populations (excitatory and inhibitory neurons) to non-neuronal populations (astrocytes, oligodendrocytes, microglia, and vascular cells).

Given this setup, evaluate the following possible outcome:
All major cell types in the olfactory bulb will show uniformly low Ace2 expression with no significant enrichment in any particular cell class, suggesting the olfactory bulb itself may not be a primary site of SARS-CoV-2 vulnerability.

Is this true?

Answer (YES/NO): NO